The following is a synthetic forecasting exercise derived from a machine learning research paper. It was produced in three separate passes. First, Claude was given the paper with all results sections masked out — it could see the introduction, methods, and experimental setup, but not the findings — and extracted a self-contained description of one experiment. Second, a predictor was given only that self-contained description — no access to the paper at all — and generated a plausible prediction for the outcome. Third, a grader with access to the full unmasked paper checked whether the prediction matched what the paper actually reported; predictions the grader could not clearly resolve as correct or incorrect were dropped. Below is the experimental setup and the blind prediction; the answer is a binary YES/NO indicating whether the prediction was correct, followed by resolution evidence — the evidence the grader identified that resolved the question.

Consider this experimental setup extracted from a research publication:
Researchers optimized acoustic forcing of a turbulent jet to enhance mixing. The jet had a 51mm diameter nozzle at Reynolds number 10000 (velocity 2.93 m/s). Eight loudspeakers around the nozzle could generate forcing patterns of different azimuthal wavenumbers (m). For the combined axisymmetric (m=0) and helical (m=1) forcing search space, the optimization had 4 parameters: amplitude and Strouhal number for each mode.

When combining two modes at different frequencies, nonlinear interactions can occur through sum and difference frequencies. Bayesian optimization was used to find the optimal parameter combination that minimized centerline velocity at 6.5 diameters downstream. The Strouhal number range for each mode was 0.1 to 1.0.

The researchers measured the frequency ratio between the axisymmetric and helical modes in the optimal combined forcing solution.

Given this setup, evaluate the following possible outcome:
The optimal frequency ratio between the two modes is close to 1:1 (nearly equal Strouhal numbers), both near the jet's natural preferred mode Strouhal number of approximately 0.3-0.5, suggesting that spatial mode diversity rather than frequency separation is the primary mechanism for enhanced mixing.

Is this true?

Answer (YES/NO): NO